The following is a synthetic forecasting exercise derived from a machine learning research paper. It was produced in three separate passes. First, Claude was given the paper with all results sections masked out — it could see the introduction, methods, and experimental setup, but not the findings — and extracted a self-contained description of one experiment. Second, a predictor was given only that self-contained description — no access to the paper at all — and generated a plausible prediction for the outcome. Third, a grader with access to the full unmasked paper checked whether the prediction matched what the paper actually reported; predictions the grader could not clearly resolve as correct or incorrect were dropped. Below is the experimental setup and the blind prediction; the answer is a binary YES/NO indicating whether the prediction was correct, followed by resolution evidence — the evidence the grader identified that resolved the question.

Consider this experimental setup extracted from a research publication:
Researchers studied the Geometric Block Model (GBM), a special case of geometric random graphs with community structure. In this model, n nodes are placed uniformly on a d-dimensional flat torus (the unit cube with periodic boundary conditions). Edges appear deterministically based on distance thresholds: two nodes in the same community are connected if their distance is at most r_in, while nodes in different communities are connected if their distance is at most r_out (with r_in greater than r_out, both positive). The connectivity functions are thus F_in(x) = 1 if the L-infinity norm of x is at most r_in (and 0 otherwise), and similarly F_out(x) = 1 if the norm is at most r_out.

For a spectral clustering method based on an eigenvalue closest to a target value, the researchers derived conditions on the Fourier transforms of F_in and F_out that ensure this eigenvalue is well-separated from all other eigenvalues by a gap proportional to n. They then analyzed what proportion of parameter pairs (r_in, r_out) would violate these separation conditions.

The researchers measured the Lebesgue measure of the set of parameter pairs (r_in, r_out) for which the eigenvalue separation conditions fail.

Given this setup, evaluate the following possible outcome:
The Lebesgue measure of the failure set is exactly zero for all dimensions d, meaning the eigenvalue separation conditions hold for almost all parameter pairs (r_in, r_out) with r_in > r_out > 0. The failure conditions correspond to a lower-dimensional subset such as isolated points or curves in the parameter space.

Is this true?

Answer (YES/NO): YES